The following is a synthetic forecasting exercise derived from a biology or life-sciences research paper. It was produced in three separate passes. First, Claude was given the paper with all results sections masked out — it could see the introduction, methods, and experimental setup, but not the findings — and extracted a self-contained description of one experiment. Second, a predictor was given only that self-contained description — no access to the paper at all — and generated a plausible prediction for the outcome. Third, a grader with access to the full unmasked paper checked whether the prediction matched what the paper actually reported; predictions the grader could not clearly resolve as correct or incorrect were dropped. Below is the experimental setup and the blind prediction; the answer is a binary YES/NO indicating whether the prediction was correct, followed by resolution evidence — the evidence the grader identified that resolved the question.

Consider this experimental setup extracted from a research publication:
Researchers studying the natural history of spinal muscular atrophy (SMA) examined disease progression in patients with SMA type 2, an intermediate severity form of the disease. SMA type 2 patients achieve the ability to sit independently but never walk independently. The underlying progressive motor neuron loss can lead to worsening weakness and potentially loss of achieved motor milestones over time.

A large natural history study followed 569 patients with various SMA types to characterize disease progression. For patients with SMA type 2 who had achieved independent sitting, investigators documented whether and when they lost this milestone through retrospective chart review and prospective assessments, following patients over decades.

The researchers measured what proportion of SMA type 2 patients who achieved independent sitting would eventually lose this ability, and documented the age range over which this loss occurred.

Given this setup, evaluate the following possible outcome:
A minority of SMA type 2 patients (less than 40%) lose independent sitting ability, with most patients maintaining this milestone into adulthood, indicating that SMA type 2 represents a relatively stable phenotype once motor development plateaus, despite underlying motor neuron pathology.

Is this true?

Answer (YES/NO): YES